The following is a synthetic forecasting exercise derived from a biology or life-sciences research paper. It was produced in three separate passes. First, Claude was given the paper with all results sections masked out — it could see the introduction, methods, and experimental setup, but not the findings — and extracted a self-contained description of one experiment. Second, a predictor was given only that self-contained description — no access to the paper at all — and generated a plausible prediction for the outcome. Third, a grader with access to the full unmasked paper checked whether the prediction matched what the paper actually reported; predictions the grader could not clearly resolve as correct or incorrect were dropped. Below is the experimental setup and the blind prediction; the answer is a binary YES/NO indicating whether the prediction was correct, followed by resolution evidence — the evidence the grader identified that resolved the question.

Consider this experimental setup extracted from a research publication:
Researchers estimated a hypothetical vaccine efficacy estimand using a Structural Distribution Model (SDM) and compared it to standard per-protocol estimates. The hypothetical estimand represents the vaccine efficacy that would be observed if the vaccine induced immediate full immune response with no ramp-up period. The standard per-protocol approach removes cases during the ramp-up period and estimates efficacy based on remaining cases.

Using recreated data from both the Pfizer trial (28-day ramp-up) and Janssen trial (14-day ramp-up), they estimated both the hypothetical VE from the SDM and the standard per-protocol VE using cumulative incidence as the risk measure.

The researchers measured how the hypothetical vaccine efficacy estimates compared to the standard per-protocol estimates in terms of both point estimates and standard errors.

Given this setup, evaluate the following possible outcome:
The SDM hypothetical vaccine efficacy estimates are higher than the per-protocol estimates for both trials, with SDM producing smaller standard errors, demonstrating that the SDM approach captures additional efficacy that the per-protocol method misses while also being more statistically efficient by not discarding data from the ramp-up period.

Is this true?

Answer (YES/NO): NO